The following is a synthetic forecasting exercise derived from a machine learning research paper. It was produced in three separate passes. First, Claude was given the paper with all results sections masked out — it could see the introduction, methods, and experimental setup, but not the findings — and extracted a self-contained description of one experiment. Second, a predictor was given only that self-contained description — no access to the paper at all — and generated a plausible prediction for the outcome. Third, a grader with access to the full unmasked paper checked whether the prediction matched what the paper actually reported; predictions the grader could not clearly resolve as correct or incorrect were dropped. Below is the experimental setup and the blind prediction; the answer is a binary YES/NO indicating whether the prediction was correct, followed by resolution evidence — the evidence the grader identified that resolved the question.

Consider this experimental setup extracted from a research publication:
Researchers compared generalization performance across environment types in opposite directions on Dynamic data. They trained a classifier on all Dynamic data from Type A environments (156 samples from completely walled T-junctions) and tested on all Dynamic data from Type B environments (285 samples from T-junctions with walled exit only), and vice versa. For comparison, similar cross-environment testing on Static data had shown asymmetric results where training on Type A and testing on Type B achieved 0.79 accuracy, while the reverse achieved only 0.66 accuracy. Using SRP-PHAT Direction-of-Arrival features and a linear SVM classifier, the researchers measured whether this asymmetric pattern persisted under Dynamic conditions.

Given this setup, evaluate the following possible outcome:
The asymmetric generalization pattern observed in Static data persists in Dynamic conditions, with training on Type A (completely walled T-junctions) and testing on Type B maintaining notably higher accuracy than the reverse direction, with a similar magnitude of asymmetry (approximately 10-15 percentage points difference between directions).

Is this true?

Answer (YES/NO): NO